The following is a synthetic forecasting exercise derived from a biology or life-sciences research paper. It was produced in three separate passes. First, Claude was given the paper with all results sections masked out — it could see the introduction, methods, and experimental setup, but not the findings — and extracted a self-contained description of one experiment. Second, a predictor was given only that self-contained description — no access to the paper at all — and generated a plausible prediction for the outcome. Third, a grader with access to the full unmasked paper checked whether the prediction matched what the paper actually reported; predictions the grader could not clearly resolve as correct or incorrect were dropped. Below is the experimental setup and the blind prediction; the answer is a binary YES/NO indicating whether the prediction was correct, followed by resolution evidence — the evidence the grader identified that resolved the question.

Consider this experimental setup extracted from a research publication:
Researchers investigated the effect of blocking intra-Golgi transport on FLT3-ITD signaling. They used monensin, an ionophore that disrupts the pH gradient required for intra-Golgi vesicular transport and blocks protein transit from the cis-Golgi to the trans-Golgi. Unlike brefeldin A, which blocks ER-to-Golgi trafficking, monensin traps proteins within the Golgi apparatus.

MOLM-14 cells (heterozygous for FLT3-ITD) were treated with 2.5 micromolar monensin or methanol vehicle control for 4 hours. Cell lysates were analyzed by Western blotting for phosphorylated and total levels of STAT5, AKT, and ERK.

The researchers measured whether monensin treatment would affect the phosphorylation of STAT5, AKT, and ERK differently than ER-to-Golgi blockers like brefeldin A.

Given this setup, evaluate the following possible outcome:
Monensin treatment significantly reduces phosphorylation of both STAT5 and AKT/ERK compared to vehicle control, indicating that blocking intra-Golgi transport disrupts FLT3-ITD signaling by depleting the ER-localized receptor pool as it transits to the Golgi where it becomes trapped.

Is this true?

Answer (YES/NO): NO